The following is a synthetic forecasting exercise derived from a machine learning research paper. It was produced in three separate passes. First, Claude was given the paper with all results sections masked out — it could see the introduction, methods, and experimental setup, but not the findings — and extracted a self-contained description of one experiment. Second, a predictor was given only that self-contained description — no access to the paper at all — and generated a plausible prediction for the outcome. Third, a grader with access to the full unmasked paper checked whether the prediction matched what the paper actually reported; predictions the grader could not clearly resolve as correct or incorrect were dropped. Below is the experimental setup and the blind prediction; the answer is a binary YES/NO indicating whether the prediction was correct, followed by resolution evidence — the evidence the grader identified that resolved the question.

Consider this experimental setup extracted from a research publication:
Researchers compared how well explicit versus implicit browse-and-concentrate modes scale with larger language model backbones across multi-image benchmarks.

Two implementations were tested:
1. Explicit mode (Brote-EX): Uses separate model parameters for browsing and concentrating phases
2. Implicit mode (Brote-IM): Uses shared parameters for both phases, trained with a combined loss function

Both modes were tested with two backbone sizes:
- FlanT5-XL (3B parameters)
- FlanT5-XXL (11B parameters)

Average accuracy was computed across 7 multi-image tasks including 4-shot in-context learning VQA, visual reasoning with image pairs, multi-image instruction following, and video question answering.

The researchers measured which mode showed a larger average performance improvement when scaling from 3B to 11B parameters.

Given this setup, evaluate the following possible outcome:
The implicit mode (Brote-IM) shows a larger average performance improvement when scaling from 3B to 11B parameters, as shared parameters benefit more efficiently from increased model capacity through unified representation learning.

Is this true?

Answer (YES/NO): YES